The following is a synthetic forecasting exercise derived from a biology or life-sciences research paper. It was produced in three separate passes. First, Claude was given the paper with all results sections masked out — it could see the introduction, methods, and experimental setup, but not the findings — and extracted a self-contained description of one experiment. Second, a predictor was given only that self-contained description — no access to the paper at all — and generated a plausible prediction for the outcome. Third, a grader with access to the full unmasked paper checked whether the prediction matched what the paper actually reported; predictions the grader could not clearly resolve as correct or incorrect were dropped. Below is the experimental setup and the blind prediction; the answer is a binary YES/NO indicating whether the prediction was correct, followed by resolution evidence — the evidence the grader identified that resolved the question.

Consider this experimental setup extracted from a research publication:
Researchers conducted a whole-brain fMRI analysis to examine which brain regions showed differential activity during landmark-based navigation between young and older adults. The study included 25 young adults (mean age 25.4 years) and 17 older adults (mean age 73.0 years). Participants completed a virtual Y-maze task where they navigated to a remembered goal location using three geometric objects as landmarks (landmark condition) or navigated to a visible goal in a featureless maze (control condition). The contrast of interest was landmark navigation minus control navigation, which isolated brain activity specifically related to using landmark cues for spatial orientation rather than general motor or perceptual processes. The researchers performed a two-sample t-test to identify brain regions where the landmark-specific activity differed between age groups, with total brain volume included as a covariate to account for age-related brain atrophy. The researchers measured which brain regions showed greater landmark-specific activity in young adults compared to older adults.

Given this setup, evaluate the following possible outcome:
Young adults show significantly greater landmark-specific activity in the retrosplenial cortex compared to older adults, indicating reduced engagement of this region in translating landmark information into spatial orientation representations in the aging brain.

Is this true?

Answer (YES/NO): NO